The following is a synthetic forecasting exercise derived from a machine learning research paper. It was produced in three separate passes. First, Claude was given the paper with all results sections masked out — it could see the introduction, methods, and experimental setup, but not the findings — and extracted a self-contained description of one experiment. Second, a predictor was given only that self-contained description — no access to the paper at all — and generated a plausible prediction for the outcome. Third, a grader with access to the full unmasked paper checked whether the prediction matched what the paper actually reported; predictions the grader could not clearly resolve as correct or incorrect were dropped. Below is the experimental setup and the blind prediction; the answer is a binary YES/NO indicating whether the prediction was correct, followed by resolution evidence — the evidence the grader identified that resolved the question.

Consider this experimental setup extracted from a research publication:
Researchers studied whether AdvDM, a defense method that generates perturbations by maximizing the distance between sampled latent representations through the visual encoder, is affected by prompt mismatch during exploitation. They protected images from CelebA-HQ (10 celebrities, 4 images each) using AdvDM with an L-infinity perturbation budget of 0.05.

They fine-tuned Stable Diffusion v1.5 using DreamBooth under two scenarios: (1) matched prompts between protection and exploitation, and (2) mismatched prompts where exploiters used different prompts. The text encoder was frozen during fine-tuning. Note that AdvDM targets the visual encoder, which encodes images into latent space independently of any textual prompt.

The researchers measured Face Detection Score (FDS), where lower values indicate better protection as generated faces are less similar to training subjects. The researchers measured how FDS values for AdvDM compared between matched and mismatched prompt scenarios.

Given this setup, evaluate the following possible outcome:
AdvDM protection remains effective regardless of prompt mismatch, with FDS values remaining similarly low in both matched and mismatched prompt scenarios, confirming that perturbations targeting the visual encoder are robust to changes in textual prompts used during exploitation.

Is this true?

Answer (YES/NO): NO